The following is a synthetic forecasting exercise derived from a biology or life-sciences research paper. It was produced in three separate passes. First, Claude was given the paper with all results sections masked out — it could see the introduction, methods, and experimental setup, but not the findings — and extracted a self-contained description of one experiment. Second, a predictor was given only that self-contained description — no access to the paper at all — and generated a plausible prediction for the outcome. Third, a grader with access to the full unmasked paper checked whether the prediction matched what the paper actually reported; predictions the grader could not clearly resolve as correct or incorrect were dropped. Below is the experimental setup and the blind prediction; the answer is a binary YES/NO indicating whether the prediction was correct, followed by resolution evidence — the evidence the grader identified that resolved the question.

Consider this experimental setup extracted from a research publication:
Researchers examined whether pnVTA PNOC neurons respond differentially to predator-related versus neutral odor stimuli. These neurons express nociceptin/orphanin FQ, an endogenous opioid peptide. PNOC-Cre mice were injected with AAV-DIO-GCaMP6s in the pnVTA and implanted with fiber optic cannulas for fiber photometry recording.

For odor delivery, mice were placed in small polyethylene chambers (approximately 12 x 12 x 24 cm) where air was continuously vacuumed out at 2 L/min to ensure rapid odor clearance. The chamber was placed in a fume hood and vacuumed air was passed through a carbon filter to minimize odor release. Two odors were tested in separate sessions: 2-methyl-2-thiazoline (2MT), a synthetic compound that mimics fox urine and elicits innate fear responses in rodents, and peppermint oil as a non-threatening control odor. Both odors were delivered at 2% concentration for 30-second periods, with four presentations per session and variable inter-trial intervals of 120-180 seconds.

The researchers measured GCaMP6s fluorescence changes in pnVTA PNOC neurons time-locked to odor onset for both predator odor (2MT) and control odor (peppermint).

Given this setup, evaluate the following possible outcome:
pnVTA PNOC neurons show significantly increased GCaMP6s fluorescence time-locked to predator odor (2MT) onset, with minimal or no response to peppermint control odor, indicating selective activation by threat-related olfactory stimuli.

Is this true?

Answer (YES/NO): YES